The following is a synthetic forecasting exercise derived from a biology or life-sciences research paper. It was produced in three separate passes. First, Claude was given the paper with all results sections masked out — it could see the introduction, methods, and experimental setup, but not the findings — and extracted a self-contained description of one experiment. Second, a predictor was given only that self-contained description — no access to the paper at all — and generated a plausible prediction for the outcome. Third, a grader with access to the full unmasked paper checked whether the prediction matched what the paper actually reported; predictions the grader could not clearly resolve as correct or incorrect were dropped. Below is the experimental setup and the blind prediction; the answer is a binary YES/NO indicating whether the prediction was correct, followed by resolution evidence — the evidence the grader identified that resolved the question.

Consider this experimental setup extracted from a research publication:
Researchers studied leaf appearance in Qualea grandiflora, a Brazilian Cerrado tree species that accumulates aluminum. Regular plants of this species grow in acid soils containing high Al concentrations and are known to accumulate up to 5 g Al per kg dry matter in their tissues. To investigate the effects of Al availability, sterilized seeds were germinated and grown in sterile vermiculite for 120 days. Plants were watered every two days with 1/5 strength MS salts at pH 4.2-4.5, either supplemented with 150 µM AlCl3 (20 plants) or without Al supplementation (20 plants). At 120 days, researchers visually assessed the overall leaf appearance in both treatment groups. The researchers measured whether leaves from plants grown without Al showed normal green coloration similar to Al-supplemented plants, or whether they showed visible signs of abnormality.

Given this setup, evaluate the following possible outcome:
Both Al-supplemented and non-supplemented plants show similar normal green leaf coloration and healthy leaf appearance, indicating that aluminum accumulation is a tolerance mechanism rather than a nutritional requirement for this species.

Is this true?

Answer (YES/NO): NO